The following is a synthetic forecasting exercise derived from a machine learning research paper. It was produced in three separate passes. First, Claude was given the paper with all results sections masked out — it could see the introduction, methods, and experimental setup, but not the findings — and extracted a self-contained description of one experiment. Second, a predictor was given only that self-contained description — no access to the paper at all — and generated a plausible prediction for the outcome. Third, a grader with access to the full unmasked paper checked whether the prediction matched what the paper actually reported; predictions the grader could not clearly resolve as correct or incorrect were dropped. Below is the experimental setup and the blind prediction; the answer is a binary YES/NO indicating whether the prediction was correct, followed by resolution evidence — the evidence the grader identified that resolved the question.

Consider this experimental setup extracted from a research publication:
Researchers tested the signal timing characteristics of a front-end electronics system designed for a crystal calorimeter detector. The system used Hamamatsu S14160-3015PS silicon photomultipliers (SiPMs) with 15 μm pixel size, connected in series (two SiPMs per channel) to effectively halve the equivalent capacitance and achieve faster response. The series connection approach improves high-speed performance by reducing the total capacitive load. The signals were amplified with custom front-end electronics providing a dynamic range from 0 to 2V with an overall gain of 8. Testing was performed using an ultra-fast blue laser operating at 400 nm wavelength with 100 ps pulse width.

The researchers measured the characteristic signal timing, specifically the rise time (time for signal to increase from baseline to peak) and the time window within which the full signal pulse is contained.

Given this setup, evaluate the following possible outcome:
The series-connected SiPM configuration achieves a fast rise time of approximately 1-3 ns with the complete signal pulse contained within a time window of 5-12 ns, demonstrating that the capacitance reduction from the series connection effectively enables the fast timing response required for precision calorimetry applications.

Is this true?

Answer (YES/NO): NO